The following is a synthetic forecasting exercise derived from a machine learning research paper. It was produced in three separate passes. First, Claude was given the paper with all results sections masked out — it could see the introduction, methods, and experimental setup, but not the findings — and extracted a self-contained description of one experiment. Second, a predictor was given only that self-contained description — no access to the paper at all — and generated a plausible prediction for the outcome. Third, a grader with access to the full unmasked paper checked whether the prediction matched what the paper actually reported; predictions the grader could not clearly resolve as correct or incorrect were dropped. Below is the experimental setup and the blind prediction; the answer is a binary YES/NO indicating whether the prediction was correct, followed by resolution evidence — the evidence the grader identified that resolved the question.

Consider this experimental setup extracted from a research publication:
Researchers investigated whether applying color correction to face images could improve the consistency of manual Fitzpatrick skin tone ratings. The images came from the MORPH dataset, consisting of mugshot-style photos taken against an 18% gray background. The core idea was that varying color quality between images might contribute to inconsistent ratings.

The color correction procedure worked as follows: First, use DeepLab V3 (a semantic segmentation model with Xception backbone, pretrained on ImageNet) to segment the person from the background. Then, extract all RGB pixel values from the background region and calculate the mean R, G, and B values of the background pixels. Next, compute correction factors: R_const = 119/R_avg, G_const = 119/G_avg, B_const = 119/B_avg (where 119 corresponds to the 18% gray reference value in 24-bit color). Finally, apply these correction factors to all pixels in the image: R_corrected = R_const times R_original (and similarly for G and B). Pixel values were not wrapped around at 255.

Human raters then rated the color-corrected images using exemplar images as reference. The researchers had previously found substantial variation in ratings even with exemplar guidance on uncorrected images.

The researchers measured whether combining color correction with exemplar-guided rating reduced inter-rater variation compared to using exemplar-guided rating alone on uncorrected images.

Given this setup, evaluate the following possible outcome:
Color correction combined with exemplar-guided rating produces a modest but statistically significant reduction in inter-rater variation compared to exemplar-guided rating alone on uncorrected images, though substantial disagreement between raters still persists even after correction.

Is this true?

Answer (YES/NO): NO